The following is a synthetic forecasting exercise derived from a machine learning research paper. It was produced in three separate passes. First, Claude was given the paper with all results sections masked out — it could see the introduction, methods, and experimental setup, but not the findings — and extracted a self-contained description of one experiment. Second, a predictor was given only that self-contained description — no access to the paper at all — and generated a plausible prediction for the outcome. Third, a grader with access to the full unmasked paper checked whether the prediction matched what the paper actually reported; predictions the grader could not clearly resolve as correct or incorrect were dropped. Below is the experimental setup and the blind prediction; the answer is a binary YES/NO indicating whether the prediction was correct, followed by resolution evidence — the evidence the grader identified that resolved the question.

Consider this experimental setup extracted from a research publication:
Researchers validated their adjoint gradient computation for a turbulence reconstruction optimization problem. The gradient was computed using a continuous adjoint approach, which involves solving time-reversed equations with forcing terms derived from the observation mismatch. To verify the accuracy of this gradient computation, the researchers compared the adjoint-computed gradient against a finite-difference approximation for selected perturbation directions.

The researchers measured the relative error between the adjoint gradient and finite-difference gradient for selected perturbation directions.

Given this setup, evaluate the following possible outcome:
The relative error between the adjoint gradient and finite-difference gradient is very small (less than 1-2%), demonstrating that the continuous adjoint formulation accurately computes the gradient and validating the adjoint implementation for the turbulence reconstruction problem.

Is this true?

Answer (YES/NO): YES